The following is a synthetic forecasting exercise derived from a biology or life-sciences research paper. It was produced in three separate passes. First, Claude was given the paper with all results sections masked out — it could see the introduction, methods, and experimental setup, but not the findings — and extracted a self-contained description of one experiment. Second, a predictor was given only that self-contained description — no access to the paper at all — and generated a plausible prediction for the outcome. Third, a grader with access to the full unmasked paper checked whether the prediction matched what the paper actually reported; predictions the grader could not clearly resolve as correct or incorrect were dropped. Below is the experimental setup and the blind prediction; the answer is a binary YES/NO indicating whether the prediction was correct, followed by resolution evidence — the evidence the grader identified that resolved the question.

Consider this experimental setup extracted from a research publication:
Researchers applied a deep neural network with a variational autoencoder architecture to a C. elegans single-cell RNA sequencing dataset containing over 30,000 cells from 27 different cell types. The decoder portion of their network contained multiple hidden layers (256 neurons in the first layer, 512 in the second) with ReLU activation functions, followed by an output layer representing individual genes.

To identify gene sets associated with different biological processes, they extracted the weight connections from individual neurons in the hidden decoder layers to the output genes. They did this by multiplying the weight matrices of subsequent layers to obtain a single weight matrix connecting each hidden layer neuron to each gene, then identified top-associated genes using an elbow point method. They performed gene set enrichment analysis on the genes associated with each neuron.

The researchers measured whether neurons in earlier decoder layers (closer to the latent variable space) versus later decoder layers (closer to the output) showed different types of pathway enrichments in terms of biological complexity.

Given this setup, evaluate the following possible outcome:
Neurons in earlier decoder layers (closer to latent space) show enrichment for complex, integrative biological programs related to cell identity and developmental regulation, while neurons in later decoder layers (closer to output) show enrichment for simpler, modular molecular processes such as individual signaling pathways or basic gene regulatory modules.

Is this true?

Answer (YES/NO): YES